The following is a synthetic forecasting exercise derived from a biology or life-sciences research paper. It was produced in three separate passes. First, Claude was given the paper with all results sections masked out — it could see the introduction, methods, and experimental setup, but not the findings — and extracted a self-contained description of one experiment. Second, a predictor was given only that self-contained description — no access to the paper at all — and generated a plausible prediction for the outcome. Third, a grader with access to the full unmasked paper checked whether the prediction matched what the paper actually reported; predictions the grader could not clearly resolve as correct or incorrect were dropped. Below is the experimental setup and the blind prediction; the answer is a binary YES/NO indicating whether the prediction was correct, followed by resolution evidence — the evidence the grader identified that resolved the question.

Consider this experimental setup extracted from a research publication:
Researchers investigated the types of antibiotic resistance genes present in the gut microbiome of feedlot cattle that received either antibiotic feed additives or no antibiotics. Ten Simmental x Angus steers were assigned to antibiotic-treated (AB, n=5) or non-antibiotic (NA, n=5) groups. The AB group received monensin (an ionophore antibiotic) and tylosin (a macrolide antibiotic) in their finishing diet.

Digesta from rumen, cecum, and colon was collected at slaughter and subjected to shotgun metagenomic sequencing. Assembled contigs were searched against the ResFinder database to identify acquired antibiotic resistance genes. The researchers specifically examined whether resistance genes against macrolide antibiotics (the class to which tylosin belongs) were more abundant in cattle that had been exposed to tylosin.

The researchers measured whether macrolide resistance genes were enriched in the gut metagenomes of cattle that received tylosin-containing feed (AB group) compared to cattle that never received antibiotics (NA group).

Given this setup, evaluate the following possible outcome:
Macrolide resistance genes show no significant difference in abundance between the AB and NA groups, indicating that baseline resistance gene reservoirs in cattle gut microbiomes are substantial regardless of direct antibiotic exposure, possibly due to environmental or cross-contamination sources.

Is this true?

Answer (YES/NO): NO